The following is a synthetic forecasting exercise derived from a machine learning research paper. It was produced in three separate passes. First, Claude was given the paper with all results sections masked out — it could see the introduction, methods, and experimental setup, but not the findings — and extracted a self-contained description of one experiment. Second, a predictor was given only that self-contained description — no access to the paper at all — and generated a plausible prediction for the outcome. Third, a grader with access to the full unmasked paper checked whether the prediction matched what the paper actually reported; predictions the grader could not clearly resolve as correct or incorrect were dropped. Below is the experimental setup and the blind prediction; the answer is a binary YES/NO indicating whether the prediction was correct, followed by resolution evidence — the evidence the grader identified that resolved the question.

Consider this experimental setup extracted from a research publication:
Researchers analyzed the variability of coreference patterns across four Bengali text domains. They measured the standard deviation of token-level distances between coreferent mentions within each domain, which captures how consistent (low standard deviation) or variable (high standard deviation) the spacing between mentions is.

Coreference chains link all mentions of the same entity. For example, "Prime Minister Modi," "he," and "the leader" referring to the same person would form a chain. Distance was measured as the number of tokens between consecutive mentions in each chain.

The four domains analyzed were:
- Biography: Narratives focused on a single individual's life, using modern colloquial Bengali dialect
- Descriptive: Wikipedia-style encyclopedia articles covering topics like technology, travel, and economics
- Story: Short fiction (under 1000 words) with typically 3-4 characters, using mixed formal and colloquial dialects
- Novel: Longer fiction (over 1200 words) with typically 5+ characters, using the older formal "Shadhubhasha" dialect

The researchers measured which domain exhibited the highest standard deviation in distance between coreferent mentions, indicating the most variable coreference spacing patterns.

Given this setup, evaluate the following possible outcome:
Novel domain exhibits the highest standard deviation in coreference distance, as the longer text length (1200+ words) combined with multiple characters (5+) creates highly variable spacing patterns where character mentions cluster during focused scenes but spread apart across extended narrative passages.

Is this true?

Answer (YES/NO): NO